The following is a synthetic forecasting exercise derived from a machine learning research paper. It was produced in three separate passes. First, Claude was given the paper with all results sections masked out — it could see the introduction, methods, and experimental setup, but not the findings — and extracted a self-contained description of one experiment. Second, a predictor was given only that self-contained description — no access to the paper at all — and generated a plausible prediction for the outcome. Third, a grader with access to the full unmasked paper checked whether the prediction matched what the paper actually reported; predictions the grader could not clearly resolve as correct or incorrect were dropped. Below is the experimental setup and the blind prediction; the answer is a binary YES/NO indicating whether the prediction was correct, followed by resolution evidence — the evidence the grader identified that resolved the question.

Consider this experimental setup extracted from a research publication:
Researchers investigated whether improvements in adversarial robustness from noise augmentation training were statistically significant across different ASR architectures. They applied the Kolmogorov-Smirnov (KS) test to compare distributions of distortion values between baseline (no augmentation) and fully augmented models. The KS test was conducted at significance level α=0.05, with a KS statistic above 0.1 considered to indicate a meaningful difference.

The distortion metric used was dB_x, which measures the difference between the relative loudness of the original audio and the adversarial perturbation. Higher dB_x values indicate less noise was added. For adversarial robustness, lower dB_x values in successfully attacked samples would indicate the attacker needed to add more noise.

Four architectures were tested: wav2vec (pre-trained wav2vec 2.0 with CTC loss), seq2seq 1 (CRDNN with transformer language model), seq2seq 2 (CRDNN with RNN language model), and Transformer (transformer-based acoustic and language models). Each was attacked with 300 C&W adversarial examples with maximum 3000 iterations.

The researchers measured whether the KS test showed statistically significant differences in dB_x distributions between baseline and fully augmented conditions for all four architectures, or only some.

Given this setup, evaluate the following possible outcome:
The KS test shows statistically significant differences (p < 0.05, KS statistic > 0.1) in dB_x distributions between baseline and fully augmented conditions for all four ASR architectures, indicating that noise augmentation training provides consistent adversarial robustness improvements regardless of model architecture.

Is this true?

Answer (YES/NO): NO